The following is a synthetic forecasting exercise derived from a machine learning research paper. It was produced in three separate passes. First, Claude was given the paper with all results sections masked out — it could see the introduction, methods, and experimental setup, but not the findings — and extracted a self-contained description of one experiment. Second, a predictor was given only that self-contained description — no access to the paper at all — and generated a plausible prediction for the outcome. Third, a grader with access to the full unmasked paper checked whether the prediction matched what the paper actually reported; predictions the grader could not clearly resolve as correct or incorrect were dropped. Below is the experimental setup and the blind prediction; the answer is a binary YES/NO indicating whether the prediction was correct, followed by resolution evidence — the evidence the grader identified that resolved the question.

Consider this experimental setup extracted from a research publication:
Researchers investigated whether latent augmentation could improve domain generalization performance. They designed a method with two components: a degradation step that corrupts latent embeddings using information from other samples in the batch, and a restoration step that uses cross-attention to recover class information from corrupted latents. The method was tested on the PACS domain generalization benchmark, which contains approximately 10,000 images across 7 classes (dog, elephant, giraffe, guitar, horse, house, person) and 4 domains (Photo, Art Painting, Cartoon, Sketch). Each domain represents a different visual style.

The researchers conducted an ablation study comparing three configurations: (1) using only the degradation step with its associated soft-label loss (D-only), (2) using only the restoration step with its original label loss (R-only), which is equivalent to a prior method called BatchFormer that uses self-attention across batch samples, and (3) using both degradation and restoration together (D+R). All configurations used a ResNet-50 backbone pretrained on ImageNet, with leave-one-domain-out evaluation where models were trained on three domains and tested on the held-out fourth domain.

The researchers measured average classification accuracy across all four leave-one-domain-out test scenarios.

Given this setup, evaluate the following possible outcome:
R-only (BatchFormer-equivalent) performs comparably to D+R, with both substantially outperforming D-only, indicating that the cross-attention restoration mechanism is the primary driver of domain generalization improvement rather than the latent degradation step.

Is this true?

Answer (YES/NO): NO